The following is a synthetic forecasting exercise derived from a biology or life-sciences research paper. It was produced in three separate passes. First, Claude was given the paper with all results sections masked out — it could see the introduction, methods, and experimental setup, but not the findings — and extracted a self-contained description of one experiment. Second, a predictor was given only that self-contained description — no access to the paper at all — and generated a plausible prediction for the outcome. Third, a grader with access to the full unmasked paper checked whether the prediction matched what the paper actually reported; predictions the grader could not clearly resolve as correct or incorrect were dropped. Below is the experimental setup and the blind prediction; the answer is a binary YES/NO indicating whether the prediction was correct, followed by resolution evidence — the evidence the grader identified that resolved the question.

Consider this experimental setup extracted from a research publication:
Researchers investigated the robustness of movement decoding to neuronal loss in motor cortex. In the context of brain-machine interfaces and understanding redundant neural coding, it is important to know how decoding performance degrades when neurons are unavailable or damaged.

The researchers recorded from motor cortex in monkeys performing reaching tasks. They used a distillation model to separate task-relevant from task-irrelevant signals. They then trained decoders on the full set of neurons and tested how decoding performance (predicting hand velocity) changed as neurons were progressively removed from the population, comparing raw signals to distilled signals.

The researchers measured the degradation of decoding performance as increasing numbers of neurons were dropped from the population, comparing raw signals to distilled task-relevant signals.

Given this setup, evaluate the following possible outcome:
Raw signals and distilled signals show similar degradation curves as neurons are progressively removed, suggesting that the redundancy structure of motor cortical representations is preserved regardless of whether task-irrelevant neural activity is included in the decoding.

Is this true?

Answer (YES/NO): NO